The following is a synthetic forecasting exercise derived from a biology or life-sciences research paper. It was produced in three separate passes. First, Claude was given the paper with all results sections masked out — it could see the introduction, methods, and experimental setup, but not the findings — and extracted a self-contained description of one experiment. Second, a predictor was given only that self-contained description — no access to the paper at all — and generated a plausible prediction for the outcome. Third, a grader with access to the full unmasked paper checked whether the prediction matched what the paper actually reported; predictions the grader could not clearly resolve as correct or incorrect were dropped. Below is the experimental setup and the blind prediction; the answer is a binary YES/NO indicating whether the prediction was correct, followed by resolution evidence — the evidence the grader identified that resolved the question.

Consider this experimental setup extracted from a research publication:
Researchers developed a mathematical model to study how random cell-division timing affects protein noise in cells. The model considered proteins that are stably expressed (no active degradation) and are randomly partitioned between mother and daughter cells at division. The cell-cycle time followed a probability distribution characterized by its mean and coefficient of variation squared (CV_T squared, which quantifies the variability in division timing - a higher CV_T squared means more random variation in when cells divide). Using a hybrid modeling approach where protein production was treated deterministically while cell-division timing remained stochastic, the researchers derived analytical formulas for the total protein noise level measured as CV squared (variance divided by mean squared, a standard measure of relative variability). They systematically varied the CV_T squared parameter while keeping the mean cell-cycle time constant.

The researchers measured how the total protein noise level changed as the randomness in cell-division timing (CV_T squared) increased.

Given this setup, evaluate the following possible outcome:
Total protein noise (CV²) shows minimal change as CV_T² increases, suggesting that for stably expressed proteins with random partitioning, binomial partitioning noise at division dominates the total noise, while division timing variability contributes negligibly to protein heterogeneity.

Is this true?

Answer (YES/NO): NO